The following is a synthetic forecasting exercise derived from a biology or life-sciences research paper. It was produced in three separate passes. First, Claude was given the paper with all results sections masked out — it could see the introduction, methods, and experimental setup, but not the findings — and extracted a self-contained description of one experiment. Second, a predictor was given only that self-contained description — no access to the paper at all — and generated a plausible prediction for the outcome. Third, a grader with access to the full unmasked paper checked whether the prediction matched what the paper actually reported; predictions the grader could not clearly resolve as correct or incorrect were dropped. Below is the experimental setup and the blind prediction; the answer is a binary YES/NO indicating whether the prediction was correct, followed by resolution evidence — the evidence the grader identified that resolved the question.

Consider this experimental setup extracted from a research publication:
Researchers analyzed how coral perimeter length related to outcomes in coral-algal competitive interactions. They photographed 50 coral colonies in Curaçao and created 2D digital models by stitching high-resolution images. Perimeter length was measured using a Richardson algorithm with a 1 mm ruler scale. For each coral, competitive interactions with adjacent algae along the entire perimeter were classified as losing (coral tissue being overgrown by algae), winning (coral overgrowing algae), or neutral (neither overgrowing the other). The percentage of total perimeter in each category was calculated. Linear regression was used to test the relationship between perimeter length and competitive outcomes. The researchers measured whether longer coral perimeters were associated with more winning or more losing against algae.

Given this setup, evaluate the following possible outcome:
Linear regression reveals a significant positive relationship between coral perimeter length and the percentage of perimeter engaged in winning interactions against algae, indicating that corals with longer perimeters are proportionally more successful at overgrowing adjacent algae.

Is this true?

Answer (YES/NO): NO